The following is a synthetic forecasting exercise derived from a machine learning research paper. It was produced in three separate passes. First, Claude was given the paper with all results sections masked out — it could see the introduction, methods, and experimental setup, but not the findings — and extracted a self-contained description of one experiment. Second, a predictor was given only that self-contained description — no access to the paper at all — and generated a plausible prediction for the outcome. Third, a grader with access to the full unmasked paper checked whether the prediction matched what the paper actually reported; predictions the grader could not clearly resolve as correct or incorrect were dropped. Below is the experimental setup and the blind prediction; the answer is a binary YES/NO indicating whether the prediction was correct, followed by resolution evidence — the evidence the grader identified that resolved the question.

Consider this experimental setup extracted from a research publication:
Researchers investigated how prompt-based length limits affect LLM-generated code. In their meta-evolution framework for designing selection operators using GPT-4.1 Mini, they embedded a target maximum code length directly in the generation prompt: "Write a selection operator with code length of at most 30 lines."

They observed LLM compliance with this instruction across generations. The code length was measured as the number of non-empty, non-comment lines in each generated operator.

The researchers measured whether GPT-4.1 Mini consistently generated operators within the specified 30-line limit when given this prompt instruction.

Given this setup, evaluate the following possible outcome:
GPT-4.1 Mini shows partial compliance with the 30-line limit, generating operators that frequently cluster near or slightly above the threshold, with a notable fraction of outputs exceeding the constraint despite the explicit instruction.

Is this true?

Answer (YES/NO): NO